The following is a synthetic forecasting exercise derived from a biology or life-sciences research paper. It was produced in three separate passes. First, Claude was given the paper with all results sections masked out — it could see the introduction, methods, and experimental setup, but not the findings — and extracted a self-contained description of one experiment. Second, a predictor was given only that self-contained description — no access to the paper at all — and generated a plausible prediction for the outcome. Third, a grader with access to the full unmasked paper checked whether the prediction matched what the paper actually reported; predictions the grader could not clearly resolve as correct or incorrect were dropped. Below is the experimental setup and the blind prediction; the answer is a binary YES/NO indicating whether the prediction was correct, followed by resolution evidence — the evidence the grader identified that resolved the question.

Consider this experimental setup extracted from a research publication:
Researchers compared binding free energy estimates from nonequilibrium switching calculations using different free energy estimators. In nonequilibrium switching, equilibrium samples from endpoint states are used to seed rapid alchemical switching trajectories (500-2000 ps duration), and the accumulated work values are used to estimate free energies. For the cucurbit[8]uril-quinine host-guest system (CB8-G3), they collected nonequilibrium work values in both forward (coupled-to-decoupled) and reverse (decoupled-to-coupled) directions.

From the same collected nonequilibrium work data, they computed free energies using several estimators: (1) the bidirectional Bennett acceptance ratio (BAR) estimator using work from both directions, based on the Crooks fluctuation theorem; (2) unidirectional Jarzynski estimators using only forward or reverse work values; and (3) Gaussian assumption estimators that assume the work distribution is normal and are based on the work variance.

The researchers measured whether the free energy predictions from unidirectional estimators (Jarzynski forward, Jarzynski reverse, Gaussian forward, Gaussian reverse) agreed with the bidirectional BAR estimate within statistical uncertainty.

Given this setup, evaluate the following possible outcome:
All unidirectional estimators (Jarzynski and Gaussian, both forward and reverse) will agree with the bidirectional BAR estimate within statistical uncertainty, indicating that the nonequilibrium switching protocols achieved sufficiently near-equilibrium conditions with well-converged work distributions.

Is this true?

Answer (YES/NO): NO